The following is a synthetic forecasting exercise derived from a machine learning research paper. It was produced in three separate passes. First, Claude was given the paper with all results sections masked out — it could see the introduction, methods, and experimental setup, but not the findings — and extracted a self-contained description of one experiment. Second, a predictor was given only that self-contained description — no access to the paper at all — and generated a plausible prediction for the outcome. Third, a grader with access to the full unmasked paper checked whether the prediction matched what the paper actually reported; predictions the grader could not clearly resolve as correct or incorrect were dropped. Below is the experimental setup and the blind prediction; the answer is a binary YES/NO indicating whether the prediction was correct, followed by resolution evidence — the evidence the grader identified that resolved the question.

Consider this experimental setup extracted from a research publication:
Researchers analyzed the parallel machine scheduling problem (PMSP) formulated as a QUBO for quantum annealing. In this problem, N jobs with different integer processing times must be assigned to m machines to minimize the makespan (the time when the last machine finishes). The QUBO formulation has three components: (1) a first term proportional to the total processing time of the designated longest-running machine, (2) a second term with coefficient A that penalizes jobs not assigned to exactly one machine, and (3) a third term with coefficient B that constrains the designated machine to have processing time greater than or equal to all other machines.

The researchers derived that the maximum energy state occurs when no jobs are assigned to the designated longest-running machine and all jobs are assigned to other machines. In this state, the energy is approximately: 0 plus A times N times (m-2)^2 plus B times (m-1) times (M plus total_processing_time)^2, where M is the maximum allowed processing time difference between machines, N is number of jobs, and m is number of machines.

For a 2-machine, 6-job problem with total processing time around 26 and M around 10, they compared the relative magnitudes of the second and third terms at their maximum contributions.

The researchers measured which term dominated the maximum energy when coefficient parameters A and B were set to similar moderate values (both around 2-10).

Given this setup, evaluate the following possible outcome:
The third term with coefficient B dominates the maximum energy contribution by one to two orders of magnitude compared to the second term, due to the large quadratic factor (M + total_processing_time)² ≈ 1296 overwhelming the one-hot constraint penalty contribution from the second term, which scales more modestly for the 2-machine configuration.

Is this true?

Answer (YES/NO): YES